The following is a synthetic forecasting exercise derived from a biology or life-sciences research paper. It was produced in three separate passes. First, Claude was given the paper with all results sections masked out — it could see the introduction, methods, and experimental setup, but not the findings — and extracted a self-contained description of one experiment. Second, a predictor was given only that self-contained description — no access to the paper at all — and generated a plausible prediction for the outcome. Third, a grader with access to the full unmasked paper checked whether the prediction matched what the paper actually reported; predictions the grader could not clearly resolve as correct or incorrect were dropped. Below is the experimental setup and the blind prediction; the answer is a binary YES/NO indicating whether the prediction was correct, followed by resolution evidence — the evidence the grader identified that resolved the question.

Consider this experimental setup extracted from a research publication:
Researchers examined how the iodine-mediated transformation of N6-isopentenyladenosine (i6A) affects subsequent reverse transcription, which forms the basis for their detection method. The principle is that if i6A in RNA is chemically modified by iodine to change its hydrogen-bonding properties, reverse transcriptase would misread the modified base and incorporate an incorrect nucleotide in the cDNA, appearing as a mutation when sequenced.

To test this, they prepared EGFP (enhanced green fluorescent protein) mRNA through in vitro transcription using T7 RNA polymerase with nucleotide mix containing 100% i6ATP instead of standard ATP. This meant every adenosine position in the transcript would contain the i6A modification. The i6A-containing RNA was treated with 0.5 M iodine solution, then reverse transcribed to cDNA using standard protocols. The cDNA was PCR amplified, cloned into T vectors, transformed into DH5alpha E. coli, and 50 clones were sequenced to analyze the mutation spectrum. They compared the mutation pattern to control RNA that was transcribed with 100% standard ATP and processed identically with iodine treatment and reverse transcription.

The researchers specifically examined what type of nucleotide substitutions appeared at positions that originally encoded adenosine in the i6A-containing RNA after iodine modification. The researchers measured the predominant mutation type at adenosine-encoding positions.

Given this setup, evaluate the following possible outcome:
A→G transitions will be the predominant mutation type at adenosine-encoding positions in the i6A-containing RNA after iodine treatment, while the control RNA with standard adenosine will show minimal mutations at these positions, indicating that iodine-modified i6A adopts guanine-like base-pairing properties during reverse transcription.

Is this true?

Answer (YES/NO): NO